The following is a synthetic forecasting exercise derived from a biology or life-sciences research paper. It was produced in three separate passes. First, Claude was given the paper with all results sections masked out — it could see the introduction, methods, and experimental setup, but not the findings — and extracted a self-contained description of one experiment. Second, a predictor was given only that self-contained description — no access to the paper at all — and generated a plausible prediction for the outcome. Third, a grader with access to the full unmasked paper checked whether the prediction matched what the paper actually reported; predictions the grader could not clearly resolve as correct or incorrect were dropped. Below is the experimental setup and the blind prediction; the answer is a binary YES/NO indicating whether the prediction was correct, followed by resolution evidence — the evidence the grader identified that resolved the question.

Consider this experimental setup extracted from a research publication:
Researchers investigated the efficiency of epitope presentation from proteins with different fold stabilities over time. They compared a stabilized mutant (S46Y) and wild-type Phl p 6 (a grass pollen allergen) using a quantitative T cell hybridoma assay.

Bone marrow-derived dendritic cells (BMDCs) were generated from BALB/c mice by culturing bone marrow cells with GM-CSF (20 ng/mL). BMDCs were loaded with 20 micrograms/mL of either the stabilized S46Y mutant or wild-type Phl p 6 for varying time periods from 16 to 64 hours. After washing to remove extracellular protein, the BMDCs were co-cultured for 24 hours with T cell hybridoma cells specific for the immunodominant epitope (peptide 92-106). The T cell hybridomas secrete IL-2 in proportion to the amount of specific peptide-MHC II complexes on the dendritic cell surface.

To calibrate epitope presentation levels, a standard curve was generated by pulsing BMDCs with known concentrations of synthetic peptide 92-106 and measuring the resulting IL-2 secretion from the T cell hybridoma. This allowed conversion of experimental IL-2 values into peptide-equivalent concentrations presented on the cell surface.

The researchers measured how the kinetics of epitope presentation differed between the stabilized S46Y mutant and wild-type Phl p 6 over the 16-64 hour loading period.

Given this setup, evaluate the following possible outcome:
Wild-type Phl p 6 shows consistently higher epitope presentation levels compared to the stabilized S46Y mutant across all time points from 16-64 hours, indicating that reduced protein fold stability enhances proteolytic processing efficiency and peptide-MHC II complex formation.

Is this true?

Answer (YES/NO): YES